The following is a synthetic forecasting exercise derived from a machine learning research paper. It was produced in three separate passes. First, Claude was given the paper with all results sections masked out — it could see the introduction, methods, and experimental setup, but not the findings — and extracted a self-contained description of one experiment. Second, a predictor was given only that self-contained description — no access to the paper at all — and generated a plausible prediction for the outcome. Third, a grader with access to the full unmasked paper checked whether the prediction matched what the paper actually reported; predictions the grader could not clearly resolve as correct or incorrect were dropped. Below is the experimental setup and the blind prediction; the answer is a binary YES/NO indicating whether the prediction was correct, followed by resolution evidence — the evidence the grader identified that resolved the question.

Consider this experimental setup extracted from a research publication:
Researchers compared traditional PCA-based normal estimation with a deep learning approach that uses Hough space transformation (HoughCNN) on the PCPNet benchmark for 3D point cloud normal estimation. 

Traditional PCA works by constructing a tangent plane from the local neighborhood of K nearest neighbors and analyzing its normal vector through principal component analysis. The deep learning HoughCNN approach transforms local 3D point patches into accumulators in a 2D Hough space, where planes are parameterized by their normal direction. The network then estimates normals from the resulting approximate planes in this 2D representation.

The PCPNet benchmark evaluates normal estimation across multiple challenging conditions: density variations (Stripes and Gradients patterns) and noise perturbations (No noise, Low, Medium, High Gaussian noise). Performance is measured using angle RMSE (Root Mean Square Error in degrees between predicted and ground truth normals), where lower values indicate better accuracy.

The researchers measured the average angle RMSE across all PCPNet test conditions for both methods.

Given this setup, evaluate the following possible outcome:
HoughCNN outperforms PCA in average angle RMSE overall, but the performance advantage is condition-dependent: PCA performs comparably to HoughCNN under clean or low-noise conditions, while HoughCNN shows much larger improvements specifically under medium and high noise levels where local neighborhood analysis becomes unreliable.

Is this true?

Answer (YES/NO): NO